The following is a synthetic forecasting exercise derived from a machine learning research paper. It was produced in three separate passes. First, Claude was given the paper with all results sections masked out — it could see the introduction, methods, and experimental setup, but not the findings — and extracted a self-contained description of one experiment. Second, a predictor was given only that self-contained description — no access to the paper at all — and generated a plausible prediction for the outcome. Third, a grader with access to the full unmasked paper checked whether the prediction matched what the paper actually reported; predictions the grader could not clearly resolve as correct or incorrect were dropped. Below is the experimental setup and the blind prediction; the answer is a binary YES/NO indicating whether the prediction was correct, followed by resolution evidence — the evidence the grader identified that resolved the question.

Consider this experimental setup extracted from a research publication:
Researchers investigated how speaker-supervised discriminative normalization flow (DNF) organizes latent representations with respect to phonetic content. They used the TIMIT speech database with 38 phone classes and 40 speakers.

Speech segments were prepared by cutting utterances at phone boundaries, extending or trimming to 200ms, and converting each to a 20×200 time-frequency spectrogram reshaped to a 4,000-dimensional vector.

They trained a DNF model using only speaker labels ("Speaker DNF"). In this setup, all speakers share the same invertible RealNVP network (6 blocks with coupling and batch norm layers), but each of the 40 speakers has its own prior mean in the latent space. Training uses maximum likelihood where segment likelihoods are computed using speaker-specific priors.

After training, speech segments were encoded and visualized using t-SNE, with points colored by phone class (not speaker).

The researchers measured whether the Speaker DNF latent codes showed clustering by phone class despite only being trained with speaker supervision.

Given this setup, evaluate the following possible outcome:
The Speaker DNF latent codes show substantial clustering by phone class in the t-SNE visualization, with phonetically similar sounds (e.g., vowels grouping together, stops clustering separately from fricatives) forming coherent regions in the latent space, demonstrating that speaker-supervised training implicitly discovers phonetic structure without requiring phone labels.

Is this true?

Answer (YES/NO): NO